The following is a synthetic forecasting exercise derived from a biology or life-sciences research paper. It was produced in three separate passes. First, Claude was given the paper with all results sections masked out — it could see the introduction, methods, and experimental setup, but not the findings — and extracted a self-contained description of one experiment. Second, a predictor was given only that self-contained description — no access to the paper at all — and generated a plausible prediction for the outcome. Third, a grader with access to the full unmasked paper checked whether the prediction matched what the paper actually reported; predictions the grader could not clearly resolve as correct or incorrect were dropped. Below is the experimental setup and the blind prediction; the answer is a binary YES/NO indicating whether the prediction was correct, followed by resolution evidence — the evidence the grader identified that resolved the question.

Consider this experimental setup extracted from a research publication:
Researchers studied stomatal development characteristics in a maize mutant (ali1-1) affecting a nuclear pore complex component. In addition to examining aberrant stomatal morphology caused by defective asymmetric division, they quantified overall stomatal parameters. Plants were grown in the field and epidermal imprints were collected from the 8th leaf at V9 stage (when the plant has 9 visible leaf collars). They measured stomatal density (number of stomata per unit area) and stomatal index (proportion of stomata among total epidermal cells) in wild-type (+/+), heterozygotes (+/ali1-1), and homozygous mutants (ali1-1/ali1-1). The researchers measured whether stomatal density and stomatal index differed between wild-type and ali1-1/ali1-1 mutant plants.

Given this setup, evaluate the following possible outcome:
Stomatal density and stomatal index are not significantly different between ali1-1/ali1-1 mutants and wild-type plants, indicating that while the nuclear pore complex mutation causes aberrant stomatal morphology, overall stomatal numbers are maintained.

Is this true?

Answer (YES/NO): YES